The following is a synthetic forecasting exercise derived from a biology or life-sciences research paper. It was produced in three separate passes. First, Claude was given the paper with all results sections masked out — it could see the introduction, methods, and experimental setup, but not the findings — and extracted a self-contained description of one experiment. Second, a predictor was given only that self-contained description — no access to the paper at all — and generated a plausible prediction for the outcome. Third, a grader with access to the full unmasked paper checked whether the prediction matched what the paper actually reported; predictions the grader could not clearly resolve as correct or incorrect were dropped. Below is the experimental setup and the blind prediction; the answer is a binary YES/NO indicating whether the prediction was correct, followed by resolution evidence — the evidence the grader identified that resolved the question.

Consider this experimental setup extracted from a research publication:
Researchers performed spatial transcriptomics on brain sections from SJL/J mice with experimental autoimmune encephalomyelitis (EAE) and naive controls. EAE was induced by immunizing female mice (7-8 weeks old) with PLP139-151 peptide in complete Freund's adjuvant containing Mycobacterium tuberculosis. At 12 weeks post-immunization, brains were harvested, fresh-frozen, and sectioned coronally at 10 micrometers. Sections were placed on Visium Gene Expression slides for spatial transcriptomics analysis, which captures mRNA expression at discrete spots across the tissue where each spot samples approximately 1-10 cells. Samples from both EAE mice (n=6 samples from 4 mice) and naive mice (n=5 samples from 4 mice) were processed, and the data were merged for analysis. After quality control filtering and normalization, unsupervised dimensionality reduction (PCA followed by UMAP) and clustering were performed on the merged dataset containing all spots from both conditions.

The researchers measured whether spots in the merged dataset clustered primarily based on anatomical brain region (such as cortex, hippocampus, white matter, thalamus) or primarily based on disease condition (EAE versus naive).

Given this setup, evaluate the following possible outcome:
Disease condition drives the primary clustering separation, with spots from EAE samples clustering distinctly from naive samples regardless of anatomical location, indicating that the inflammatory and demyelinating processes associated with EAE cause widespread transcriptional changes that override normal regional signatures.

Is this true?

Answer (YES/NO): NO